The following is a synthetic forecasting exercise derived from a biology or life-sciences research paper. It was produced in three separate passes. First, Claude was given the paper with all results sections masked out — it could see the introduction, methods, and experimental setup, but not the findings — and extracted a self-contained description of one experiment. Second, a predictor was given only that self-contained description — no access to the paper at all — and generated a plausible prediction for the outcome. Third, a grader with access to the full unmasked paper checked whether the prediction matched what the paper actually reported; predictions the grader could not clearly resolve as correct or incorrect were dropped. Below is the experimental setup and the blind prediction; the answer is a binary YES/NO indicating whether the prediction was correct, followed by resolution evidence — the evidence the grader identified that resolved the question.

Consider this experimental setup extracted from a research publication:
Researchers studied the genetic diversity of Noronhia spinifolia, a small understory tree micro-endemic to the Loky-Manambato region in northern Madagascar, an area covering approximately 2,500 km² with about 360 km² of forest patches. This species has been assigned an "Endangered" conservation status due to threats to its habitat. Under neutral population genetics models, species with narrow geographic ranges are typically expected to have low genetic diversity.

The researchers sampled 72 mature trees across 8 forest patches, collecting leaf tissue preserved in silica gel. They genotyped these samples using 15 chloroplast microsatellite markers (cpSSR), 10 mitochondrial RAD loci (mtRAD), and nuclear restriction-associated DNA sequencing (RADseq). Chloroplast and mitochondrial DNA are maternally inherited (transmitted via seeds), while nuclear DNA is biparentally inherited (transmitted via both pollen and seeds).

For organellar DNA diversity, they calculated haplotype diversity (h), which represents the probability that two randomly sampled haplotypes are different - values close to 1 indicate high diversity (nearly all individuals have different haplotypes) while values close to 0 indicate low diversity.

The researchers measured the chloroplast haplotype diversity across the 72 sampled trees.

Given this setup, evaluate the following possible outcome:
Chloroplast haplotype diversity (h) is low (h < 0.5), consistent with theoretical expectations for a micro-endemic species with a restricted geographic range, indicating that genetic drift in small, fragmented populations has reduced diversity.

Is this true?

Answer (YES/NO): NO